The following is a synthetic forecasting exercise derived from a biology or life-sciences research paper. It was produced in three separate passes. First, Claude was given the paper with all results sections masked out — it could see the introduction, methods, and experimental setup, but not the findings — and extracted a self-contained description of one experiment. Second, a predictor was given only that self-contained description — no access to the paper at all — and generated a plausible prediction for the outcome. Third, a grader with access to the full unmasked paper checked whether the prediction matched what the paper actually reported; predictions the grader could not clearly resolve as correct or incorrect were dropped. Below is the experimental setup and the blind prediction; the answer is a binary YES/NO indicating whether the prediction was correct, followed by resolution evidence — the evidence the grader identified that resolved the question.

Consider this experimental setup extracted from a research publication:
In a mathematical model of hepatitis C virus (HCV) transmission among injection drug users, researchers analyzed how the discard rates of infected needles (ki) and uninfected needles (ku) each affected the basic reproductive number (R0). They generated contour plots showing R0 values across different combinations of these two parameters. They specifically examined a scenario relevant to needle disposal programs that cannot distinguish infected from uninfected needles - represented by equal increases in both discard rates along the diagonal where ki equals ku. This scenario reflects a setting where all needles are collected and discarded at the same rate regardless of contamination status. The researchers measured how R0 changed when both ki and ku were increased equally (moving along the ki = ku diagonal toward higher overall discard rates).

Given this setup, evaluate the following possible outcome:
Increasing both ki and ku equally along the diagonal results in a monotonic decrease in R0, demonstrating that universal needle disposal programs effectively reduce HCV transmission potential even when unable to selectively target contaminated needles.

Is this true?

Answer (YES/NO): NO